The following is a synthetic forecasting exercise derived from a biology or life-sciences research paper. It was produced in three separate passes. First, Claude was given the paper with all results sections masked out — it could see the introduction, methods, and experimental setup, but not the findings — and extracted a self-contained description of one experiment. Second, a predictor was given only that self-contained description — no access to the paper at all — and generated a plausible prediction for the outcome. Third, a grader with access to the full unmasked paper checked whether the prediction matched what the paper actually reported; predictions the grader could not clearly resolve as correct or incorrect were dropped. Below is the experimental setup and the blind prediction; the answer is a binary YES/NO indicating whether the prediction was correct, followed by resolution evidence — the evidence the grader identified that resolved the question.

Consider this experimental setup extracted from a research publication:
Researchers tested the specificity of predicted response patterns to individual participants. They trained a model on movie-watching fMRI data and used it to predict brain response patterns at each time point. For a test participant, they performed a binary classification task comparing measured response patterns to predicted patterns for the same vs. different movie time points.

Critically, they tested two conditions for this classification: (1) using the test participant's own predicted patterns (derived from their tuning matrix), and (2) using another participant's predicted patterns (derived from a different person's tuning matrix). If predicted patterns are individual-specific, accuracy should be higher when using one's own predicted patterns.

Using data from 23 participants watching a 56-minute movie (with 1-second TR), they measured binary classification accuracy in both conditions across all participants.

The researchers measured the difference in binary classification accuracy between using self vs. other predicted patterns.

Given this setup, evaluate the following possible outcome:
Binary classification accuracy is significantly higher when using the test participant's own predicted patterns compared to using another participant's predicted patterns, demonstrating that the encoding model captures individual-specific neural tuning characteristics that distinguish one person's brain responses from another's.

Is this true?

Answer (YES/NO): YES